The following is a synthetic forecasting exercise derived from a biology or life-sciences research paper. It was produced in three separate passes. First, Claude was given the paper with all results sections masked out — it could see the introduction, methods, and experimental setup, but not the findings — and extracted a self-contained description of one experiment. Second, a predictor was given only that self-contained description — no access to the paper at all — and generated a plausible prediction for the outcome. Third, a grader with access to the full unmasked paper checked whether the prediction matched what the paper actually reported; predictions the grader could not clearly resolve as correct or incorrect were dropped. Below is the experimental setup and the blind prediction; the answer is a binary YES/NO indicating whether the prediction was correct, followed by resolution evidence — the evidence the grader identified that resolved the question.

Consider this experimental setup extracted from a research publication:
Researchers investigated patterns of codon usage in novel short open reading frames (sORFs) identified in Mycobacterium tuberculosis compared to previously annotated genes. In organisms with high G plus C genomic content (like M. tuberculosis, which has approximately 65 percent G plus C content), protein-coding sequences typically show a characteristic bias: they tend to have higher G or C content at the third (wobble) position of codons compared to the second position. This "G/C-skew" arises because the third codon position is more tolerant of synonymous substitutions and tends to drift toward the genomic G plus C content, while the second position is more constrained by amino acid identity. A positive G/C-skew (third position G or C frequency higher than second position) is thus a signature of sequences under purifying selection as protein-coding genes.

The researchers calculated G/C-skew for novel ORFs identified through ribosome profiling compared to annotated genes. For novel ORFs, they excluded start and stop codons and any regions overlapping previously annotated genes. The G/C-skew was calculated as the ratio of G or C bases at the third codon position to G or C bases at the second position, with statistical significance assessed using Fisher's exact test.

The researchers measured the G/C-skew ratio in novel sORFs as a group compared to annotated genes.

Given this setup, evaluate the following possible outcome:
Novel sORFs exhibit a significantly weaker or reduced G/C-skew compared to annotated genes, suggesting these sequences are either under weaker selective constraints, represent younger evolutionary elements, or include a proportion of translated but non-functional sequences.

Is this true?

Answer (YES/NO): YES